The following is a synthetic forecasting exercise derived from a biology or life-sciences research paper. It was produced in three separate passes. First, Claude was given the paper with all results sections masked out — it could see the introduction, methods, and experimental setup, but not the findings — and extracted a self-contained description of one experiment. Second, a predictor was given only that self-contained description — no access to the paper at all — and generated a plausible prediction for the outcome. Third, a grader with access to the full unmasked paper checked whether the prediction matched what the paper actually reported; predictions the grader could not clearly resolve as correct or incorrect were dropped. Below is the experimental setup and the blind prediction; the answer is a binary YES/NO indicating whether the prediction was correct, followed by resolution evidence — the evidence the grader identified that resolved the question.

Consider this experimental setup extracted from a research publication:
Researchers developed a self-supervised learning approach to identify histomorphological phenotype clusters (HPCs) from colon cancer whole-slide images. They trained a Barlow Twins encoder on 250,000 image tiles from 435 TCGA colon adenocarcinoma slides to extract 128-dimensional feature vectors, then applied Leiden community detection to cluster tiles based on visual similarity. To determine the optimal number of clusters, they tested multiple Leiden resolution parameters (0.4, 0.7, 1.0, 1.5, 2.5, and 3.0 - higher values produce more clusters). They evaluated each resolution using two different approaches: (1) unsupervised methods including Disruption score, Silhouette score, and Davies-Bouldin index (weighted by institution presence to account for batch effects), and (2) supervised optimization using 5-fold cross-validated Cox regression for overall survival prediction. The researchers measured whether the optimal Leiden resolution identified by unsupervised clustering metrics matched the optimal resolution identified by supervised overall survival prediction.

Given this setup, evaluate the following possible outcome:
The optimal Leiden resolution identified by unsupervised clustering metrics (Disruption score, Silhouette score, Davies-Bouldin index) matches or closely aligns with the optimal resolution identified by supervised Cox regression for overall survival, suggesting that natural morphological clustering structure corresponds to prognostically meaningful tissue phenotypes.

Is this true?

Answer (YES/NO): YES